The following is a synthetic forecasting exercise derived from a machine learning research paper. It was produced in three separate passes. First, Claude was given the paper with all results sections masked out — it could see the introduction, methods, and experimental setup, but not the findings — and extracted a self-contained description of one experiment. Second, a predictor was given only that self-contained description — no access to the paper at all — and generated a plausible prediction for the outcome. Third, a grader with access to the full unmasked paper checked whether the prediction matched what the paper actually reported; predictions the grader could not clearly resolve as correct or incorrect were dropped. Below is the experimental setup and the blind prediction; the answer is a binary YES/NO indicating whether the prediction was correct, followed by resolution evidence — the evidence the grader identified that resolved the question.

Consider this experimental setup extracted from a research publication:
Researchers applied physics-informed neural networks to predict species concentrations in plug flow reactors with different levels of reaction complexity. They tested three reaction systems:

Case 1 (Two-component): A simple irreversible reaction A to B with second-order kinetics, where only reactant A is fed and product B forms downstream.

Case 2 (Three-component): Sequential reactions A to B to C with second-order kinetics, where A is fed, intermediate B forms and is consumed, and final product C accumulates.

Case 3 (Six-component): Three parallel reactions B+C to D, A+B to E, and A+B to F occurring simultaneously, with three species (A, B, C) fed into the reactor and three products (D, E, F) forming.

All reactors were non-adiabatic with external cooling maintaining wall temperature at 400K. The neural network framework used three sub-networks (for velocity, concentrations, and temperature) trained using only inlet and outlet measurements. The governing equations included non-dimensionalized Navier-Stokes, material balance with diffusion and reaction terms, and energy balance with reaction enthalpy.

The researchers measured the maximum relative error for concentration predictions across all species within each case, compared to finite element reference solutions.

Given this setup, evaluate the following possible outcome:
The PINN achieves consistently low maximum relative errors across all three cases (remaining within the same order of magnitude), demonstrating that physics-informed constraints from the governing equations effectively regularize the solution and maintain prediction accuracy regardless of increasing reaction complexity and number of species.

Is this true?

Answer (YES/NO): NO